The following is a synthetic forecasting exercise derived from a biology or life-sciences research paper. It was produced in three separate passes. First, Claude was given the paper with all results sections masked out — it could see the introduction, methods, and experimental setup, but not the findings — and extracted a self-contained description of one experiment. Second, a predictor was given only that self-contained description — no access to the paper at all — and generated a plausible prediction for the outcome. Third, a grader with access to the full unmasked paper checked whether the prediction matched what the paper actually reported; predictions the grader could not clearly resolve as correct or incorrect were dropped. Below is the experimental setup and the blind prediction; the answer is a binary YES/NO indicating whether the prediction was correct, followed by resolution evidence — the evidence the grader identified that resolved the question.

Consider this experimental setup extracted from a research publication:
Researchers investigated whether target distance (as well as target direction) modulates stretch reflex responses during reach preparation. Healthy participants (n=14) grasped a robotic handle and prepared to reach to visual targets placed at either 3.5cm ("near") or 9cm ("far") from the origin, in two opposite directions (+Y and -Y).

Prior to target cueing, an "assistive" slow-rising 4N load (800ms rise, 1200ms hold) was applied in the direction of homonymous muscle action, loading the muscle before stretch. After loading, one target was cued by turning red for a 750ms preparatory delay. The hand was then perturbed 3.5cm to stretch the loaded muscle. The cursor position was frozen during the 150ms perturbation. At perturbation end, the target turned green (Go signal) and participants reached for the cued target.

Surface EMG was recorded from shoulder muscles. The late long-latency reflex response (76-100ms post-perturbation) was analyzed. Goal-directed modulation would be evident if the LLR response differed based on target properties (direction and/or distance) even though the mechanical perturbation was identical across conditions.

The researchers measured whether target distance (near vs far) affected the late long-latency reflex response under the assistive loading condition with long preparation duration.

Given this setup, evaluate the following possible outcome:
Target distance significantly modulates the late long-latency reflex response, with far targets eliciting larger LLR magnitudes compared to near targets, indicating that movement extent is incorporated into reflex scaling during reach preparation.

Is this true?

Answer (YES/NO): NO